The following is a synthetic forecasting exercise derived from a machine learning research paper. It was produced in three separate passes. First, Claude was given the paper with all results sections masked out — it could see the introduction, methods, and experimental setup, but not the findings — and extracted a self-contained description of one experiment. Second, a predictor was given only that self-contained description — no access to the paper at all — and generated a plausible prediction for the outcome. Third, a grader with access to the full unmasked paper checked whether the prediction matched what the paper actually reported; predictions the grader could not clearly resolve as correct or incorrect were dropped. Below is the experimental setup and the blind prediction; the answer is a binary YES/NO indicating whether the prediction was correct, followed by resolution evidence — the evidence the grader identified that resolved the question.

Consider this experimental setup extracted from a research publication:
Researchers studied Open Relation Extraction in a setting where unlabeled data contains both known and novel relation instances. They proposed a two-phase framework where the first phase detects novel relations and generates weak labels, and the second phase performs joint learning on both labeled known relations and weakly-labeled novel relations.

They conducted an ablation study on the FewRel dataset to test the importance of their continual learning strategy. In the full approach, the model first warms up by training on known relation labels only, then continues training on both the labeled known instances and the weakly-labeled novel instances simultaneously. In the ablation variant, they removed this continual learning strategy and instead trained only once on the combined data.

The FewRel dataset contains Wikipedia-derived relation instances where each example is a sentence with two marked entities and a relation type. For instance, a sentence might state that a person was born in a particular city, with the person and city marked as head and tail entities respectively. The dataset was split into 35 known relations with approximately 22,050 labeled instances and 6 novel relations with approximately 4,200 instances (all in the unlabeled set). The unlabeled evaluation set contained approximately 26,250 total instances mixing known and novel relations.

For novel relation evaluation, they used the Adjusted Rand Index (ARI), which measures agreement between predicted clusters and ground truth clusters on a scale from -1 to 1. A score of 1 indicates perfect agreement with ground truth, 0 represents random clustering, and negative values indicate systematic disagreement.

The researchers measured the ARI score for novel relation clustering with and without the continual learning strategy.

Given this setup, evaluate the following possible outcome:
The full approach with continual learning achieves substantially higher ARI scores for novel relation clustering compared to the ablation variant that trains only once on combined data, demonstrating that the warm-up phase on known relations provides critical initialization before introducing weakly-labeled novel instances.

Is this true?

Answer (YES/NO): YES